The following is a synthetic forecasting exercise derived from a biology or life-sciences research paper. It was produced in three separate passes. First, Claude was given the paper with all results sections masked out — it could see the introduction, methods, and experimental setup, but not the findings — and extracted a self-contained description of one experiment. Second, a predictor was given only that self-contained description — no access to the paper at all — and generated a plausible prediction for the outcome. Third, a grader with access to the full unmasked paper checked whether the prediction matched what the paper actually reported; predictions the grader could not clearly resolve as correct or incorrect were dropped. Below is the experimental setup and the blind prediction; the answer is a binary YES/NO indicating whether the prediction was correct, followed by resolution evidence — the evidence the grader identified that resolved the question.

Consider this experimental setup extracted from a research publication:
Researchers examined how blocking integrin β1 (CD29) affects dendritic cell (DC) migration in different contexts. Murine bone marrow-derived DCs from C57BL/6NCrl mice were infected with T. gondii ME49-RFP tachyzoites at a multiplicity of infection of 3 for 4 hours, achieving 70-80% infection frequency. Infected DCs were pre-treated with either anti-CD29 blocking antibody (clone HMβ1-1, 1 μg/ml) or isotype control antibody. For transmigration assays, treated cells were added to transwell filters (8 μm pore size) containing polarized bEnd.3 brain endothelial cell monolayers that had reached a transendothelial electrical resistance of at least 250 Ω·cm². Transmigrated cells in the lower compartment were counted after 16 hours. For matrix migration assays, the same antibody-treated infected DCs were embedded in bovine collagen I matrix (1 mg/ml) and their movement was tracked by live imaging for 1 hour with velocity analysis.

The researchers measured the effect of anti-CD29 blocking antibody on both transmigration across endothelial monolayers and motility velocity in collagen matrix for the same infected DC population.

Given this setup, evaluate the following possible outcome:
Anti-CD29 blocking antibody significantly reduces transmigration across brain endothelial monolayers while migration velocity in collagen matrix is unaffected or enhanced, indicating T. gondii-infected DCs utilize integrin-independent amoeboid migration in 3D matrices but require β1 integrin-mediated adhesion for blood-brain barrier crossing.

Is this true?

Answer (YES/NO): NO